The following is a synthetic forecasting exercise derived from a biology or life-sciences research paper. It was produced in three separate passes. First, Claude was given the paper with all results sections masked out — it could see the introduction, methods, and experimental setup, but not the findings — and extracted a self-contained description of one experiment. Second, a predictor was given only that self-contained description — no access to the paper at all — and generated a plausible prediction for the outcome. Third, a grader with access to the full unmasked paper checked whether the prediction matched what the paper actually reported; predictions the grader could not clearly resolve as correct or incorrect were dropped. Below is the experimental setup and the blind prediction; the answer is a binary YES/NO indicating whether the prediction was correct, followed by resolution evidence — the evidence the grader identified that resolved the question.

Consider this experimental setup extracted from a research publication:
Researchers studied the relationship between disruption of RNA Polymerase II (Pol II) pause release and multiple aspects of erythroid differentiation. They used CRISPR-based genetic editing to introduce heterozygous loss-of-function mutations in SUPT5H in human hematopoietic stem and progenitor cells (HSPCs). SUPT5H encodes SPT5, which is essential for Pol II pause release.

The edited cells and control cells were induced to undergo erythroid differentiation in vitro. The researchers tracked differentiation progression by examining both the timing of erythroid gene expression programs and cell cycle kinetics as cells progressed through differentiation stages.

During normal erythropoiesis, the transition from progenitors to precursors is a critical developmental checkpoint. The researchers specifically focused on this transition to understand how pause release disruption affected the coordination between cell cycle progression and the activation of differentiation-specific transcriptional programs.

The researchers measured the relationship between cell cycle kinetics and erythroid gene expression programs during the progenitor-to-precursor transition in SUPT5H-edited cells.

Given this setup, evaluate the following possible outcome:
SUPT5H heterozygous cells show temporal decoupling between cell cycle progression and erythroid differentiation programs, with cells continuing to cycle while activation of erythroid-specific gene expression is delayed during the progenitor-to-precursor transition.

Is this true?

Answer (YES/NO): NO